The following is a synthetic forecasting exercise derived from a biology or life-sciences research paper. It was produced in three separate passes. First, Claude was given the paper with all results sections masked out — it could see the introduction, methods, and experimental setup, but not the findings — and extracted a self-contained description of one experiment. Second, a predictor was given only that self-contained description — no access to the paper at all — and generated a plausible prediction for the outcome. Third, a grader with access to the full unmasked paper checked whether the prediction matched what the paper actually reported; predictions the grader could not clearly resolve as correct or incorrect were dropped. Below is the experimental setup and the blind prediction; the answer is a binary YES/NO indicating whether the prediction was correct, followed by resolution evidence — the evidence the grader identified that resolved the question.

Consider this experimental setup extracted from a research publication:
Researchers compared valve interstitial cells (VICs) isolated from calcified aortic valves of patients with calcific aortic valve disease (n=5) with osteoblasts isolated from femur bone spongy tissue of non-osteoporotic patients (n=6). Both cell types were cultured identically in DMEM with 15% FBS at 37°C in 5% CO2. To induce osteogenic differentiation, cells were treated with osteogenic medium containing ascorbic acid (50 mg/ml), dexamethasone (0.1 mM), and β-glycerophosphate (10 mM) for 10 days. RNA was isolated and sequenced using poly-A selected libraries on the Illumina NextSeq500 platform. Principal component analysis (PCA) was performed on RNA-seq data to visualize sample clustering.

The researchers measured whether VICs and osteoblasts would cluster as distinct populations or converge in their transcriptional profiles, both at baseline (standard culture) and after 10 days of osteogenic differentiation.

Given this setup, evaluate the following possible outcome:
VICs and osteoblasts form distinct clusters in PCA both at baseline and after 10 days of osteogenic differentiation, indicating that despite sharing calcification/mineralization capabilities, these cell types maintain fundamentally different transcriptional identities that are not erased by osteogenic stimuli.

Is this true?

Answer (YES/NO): YES